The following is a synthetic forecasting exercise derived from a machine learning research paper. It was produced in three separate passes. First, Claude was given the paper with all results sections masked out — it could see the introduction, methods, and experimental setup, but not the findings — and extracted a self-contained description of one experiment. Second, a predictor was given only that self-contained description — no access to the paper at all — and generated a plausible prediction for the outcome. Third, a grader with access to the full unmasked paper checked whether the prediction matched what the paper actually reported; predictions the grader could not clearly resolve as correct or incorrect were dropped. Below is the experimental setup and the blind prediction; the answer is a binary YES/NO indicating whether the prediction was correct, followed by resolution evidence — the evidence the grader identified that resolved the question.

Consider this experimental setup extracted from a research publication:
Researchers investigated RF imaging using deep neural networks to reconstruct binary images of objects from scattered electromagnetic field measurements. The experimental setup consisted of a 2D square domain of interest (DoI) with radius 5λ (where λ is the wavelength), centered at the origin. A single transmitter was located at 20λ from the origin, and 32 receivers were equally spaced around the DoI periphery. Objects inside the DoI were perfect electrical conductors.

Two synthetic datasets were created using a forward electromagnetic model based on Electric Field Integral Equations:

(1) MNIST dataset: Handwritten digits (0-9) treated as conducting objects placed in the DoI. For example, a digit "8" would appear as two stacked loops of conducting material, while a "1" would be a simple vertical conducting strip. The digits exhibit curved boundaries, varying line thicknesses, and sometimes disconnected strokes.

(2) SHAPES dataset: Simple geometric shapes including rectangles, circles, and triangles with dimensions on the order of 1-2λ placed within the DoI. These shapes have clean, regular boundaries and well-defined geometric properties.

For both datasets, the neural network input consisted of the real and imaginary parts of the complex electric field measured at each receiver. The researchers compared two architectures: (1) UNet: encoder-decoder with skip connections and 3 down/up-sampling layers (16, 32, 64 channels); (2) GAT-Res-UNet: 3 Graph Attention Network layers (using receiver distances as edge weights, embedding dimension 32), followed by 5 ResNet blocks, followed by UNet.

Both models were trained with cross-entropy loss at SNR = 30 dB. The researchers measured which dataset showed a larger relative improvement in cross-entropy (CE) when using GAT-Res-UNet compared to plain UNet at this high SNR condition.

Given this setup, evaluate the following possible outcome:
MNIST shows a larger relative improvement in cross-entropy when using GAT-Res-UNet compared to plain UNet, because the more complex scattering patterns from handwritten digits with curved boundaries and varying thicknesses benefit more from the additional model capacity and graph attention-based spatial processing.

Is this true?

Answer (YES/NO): NO